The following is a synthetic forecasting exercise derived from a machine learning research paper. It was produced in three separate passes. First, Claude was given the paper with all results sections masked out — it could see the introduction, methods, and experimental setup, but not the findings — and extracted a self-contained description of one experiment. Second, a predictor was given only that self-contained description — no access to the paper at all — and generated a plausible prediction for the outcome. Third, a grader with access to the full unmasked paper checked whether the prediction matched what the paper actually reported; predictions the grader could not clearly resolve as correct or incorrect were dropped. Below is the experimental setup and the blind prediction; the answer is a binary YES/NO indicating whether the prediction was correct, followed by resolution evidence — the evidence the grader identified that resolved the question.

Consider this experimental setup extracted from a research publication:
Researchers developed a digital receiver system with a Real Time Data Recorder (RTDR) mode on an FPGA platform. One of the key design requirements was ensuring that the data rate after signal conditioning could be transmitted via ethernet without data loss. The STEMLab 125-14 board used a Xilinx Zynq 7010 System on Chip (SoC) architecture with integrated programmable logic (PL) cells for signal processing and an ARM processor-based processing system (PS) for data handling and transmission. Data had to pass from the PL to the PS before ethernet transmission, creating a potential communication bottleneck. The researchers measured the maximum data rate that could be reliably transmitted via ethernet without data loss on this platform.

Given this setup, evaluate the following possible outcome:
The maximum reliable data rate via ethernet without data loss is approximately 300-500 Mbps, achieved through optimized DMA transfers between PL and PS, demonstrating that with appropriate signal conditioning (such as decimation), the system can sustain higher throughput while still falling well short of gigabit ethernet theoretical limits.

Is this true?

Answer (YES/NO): NO